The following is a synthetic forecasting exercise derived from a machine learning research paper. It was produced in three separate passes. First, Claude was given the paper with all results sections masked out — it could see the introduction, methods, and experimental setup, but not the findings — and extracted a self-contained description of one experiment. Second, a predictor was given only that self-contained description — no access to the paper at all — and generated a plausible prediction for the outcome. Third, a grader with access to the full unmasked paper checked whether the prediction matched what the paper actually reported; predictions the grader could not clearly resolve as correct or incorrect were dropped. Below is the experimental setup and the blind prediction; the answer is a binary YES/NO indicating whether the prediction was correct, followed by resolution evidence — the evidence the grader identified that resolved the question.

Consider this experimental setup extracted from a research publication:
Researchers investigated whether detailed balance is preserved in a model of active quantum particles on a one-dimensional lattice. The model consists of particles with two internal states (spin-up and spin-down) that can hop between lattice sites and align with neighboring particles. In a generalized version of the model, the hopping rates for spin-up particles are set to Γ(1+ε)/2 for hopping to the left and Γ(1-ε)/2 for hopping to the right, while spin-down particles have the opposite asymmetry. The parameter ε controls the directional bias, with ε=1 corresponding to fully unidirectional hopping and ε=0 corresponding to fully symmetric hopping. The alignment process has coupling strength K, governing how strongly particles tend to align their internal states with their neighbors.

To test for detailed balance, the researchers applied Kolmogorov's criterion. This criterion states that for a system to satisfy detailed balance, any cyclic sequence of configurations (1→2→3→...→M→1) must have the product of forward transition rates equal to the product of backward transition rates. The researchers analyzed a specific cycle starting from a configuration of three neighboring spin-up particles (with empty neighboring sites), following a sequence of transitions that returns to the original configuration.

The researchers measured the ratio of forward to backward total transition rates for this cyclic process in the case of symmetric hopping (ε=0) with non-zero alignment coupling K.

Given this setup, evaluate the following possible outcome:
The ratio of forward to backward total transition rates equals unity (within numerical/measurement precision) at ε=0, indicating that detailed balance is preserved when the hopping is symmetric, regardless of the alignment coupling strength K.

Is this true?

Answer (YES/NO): NO